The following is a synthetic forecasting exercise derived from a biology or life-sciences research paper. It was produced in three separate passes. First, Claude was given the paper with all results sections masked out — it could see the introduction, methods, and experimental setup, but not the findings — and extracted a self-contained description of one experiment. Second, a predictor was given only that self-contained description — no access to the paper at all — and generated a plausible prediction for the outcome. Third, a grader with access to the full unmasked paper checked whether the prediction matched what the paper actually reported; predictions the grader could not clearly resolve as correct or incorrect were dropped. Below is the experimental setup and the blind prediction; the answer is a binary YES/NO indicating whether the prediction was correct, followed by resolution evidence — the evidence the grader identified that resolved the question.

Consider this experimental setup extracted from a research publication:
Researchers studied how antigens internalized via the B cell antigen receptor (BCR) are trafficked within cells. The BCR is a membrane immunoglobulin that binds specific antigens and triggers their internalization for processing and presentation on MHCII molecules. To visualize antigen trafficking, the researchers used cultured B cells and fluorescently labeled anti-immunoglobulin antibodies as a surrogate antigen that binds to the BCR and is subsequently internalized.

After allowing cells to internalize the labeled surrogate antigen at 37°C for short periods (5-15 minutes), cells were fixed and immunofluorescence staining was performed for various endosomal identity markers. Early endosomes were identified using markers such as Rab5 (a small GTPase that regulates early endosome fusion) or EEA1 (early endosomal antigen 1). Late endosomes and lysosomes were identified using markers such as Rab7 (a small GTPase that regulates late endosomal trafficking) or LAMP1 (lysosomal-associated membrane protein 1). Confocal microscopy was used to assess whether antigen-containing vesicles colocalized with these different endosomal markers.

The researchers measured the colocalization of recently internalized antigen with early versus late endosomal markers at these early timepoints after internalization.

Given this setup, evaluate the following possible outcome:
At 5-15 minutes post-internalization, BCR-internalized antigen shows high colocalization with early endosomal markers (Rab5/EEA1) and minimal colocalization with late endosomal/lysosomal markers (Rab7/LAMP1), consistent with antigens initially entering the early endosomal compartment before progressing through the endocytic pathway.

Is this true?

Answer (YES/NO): NO